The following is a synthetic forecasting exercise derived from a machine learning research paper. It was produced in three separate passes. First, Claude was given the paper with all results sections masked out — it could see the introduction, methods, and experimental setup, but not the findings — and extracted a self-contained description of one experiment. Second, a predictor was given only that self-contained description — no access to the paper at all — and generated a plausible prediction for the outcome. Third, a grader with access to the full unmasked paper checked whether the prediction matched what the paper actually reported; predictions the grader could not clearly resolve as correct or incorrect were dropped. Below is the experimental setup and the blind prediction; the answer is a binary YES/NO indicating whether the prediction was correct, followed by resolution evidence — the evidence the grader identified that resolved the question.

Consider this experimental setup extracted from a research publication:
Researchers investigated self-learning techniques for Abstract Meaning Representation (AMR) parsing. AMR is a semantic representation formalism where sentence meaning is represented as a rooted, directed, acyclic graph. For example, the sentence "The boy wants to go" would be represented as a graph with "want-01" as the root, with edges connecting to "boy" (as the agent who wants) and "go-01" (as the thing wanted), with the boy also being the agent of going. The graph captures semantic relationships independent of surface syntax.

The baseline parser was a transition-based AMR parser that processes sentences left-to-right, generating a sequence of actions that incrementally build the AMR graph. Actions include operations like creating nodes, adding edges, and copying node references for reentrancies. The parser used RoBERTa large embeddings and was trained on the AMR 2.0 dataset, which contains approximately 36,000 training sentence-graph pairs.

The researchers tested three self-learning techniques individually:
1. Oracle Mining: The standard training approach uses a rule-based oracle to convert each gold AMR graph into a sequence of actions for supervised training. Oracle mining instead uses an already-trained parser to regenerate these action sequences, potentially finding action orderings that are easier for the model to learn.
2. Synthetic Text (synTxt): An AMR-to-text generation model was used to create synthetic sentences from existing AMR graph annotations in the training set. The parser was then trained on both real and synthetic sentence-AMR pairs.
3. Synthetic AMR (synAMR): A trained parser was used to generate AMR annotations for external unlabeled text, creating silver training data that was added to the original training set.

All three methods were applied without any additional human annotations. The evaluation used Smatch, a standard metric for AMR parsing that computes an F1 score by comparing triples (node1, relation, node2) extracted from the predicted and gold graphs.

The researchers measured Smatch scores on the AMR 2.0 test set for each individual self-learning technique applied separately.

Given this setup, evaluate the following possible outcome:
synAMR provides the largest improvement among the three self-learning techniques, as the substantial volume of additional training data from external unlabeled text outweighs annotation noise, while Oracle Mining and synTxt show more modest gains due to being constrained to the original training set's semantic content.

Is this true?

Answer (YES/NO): YES